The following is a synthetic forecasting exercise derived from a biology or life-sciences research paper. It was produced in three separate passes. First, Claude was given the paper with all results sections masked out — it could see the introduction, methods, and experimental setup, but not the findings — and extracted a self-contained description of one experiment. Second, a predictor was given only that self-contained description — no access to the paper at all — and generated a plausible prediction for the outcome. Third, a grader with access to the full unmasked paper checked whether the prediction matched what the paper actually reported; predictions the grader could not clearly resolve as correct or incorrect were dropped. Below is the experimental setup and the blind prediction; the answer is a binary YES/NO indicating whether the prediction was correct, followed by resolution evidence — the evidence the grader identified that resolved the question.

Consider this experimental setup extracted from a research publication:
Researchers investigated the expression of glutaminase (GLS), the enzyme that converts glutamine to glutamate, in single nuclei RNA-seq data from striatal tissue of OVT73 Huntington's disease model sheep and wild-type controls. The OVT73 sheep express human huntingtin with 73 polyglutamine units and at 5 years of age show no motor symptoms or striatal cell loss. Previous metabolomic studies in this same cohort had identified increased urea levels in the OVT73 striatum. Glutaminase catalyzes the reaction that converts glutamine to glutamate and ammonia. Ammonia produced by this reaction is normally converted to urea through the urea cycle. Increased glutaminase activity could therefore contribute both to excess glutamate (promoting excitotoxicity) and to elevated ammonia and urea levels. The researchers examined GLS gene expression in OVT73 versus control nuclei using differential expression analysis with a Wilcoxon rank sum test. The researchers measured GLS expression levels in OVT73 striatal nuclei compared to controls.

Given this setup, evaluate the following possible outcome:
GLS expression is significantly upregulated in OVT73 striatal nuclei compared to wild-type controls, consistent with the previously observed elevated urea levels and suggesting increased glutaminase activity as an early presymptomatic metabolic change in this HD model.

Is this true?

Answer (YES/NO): YES